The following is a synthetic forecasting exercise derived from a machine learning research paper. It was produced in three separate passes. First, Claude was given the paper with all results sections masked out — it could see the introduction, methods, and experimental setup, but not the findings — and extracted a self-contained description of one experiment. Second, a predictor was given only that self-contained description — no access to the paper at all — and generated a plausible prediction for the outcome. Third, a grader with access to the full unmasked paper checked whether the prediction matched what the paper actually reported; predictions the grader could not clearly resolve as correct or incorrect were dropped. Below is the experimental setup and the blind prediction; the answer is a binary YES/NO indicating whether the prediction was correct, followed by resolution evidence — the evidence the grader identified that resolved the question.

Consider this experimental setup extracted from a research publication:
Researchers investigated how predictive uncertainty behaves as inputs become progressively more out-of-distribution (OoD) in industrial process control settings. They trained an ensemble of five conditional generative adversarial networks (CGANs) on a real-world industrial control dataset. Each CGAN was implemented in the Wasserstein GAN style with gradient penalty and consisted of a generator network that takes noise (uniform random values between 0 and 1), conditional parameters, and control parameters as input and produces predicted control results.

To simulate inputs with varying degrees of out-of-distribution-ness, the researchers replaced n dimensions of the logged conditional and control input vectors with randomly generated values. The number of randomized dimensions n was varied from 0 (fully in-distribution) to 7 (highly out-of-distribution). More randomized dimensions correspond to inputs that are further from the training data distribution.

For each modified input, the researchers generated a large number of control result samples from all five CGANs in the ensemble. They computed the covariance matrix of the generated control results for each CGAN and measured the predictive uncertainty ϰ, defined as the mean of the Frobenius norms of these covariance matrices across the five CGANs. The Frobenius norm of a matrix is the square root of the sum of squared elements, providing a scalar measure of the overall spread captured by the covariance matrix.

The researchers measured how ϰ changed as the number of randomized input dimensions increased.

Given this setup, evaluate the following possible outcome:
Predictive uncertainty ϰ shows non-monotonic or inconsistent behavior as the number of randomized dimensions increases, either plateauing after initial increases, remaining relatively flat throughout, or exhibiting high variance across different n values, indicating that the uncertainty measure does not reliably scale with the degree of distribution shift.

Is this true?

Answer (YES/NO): NO